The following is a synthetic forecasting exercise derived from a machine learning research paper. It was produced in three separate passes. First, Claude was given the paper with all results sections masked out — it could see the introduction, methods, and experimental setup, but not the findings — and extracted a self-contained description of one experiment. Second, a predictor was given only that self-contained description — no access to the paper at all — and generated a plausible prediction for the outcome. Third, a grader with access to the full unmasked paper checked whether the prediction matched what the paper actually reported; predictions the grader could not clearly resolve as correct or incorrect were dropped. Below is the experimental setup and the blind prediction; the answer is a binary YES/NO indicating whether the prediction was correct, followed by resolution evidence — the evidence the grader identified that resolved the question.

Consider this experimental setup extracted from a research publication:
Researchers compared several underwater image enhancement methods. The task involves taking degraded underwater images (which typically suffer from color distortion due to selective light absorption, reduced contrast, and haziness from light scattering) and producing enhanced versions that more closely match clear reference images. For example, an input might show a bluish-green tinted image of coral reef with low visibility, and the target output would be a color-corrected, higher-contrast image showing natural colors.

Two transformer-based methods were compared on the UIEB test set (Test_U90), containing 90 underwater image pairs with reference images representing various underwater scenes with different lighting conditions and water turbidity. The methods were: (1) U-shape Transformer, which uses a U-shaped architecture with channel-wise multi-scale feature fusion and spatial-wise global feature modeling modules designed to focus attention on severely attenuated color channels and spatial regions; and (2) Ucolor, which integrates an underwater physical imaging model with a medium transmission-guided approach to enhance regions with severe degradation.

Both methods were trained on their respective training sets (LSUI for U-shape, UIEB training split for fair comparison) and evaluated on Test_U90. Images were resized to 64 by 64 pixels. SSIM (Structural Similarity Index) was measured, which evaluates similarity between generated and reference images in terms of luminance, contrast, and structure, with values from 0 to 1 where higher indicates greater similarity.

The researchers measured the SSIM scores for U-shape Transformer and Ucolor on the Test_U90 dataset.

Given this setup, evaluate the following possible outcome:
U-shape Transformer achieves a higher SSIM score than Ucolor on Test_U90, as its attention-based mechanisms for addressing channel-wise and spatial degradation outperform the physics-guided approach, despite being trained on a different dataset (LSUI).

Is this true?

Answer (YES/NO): NO